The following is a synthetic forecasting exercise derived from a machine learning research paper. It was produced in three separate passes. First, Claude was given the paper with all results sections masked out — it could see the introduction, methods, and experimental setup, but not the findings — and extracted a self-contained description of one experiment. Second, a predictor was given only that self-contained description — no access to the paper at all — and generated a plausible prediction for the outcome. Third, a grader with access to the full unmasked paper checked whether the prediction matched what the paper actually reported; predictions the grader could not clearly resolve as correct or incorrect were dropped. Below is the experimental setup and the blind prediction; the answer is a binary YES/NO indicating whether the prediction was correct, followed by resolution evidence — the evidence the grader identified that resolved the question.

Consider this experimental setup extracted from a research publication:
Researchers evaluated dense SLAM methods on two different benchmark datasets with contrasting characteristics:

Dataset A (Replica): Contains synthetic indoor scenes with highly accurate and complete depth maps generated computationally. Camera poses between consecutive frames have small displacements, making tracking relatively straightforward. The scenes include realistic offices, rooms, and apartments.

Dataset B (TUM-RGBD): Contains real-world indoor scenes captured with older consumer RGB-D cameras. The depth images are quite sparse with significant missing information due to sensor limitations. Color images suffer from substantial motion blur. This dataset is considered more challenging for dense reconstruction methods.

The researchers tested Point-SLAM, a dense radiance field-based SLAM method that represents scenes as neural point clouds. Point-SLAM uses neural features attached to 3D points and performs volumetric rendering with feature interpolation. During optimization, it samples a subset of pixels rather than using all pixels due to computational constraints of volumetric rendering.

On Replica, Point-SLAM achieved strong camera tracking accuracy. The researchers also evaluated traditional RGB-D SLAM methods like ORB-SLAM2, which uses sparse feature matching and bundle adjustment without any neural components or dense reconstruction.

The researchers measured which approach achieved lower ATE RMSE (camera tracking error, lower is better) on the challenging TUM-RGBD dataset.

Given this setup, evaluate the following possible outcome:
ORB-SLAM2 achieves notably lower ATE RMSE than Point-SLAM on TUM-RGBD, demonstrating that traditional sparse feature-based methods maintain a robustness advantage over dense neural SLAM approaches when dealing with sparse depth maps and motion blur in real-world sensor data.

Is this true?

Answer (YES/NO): YES